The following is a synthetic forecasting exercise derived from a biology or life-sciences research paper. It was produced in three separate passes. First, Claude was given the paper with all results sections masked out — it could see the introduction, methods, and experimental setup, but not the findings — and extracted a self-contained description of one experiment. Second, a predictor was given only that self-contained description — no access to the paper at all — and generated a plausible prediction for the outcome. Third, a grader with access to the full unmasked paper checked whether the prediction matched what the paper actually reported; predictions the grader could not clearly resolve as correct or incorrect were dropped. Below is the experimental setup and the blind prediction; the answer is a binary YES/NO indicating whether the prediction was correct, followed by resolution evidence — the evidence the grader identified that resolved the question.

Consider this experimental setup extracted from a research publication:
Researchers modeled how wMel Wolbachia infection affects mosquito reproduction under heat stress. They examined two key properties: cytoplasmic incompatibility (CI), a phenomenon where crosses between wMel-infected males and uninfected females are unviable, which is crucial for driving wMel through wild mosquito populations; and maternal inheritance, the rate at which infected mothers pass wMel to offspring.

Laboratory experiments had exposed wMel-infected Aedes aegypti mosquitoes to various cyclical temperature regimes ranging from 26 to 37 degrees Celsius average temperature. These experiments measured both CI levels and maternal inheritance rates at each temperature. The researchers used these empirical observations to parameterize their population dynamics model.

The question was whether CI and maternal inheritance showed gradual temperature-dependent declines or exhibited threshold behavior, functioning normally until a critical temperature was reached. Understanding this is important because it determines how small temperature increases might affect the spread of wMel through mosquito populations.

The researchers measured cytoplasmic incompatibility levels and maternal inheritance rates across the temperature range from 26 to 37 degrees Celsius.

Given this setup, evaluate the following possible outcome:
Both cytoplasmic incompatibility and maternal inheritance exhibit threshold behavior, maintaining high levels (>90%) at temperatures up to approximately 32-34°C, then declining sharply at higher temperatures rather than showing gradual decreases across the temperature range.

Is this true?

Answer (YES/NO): NO